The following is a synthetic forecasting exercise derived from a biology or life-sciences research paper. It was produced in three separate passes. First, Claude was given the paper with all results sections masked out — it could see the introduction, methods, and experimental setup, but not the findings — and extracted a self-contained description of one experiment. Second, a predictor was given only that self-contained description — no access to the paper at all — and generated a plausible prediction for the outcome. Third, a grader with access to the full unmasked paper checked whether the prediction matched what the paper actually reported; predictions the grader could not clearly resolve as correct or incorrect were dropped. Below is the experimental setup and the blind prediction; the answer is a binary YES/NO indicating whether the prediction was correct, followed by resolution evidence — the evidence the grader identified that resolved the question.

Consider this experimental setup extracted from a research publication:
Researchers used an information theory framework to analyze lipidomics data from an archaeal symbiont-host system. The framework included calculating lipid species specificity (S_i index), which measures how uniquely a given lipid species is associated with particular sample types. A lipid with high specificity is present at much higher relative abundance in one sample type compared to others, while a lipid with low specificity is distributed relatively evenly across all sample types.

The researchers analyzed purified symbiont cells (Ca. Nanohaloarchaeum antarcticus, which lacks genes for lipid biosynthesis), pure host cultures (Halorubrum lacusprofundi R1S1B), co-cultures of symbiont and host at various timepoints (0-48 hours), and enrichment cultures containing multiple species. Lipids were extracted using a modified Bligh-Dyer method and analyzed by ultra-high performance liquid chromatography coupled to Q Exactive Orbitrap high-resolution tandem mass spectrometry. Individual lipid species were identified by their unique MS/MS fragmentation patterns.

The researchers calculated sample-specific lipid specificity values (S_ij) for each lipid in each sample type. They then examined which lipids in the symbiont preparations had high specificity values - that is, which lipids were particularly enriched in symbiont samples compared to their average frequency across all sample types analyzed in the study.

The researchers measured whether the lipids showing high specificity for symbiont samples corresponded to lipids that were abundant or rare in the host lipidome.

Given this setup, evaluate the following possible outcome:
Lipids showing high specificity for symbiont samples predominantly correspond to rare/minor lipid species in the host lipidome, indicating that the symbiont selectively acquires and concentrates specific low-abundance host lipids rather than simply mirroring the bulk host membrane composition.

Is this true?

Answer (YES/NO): NO